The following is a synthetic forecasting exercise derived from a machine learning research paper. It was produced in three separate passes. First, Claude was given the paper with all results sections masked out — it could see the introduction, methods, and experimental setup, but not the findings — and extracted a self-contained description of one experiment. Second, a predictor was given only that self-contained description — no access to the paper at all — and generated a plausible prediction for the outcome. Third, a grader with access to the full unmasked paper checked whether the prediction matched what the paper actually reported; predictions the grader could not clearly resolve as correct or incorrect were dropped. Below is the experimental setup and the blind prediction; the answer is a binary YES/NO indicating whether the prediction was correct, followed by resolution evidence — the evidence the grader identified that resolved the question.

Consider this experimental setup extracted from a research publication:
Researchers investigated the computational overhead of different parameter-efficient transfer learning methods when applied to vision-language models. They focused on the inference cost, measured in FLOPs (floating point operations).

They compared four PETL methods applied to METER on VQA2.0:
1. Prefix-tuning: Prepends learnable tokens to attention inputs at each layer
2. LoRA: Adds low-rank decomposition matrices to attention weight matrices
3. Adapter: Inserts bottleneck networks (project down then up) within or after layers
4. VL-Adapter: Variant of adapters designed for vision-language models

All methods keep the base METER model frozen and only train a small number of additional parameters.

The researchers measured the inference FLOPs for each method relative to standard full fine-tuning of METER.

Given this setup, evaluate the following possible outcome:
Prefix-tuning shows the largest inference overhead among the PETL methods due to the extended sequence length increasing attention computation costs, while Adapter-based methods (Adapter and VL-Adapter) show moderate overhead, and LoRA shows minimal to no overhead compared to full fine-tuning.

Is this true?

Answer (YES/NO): YES